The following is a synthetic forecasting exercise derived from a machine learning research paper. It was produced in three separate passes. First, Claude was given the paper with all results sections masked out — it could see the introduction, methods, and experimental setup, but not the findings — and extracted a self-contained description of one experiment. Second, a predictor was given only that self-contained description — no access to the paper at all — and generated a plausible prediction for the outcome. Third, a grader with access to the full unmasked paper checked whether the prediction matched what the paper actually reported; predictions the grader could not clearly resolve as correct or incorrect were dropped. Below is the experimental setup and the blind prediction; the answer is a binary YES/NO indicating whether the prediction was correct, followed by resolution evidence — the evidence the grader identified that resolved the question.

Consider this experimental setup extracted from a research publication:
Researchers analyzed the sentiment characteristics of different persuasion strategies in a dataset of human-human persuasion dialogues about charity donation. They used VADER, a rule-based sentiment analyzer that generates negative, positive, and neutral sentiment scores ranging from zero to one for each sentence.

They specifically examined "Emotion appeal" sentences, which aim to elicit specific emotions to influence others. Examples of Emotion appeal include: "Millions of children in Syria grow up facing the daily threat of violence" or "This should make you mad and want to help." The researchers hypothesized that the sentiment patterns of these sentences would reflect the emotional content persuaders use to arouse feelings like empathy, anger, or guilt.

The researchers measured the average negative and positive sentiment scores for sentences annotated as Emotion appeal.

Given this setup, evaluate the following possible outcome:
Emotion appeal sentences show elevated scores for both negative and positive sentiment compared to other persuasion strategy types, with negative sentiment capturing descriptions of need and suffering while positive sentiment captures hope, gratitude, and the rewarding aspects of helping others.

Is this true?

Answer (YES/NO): NO